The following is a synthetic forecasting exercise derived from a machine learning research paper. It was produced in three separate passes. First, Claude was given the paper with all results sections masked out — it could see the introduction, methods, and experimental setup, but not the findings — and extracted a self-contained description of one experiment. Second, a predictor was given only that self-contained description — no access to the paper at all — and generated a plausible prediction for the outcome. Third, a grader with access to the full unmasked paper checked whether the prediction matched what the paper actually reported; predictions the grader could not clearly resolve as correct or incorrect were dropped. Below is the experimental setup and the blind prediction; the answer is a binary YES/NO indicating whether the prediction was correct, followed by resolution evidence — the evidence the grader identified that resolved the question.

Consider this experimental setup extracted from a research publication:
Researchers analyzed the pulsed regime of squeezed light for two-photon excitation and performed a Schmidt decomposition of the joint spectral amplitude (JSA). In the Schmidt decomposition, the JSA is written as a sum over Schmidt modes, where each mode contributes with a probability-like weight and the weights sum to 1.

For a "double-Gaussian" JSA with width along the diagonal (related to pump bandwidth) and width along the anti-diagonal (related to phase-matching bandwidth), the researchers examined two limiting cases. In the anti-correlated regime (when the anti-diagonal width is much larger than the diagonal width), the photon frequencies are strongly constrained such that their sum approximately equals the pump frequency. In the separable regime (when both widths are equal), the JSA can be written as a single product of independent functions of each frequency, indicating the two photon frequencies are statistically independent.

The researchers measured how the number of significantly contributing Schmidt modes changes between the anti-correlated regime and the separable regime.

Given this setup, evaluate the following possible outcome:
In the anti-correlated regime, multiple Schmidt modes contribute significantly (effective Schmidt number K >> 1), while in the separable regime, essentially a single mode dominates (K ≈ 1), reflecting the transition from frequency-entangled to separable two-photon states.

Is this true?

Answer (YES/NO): YES